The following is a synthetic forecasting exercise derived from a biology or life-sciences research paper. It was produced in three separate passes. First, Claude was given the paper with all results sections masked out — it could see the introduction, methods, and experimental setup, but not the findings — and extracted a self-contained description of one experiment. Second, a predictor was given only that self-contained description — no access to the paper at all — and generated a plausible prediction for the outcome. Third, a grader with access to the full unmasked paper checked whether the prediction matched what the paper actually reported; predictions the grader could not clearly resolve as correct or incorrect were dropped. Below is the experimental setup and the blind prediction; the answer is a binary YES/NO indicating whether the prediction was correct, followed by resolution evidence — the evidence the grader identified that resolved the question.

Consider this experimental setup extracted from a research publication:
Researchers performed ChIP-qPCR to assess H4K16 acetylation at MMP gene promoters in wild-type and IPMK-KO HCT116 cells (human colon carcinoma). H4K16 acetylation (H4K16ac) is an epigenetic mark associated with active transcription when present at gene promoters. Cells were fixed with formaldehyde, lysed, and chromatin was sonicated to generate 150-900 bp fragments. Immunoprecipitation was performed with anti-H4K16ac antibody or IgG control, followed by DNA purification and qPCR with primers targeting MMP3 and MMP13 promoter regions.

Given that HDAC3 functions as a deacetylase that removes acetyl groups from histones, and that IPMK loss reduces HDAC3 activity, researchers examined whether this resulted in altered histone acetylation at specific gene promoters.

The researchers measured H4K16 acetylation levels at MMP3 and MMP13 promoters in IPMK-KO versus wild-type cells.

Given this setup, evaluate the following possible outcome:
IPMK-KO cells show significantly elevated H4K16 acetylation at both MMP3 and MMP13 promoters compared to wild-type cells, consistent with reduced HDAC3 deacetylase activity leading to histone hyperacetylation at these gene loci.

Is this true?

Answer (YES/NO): YES